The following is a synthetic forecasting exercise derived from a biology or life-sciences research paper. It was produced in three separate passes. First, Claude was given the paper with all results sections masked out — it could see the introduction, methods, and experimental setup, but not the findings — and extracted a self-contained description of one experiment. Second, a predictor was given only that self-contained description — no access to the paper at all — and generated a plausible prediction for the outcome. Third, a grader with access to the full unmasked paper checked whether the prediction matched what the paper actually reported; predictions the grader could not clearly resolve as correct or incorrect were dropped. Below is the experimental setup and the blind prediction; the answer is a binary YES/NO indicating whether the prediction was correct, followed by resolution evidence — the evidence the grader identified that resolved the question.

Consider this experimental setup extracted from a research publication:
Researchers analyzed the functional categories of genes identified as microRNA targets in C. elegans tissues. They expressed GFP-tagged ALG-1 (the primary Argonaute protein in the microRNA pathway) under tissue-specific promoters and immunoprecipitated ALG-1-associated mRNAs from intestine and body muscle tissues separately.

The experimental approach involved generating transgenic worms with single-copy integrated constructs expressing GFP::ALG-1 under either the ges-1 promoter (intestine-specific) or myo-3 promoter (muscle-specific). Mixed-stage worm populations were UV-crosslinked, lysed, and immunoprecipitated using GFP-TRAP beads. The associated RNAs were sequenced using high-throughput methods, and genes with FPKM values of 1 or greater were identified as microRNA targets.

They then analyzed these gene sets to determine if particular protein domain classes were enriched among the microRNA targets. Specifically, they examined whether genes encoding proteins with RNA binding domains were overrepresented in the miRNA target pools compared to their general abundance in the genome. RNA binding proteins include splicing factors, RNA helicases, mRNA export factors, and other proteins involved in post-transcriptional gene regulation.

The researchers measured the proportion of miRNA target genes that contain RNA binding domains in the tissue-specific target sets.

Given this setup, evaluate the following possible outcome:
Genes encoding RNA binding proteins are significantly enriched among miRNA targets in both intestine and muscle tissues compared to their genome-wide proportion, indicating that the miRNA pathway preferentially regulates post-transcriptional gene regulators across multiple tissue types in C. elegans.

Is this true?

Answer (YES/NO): YES